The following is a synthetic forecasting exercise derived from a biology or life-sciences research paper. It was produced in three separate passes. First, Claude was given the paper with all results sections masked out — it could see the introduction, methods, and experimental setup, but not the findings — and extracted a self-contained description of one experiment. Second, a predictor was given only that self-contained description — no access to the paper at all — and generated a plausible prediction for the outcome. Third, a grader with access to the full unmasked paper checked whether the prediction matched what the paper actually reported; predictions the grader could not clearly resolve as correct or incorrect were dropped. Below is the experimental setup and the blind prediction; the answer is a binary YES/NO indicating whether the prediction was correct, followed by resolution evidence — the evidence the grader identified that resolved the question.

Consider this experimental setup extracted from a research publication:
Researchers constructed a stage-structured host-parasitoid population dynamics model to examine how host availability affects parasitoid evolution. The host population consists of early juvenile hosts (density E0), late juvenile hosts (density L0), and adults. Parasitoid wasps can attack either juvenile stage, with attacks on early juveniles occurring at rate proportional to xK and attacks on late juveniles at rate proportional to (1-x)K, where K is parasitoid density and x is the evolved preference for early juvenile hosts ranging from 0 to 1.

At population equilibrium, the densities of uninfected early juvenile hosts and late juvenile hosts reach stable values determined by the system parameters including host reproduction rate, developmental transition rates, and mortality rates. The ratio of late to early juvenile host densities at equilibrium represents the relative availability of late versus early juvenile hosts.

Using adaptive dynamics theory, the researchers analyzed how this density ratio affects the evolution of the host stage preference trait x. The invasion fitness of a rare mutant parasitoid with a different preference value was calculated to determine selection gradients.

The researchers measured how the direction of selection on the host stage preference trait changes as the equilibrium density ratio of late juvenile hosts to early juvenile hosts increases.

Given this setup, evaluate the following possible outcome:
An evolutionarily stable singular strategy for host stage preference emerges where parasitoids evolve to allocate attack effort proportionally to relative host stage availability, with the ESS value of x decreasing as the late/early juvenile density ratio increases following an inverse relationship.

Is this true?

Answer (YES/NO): NO